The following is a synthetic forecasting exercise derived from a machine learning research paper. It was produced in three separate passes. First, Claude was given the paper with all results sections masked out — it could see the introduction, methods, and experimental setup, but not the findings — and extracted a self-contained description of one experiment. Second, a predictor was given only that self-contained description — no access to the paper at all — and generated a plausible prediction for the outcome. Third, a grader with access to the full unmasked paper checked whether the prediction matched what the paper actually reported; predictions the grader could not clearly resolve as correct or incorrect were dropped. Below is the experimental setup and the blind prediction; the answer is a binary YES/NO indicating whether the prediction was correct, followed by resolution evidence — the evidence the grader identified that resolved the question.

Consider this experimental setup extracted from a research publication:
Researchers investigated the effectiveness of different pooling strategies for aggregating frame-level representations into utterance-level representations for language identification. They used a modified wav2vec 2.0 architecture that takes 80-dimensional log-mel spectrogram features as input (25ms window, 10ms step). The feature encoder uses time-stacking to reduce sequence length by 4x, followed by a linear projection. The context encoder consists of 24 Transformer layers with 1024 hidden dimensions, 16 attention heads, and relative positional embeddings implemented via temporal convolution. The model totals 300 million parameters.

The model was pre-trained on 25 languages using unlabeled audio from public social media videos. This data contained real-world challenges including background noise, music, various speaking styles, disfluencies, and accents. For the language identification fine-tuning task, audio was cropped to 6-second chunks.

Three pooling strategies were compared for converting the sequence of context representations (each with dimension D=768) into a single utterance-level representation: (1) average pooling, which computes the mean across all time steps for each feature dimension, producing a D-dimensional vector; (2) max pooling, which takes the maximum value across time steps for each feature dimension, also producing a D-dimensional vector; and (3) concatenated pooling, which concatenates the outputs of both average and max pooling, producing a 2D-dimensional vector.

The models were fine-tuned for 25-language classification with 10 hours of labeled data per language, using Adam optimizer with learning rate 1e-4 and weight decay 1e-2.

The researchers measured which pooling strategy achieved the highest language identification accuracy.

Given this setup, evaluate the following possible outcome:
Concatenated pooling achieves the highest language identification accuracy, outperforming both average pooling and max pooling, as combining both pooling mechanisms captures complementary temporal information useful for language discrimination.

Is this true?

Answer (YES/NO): NO